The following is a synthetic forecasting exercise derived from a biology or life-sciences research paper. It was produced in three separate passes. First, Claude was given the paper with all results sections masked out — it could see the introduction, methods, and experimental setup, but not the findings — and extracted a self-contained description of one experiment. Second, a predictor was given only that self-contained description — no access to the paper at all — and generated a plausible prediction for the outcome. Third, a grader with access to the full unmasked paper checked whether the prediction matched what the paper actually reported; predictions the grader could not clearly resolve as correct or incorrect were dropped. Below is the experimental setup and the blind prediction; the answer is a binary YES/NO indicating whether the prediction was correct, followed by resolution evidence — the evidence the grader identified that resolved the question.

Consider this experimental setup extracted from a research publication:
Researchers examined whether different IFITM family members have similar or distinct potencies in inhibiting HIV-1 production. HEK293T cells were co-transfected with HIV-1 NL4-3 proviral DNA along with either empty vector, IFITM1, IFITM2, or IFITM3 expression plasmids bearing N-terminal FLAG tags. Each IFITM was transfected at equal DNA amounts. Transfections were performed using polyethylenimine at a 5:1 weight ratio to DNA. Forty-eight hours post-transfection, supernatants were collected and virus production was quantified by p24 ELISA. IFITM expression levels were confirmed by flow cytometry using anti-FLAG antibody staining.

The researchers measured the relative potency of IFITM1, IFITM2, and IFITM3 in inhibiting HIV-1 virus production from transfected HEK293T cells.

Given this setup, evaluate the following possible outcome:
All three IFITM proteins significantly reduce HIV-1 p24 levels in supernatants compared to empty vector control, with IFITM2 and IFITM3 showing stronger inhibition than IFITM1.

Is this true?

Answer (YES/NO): NO